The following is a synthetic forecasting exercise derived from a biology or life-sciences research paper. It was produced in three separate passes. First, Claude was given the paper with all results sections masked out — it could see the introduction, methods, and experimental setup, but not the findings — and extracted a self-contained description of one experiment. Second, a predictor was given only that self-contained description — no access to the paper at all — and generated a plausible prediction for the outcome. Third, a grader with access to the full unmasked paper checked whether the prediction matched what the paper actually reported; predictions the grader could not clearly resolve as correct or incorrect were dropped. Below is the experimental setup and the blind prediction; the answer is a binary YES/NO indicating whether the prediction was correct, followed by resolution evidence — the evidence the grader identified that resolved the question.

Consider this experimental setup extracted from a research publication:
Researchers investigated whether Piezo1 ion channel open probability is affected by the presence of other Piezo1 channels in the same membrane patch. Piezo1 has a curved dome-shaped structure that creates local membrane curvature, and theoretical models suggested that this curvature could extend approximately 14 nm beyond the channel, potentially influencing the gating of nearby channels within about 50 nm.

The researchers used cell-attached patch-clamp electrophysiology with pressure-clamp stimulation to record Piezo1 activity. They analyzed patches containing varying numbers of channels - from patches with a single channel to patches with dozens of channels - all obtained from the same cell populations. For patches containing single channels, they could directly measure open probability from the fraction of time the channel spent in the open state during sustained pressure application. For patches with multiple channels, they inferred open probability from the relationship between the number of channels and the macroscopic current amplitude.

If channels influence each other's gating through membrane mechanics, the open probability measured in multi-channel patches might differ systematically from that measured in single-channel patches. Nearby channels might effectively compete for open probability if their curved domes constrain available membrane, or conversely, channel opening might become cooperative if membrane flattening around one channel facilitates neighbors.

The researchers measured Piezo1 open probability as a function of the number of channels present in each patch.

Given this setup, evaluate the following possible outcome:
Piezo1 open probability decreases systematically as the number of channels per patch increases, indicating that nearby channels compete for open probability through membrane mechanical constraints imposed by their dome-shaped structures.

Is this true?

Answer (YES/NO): NO